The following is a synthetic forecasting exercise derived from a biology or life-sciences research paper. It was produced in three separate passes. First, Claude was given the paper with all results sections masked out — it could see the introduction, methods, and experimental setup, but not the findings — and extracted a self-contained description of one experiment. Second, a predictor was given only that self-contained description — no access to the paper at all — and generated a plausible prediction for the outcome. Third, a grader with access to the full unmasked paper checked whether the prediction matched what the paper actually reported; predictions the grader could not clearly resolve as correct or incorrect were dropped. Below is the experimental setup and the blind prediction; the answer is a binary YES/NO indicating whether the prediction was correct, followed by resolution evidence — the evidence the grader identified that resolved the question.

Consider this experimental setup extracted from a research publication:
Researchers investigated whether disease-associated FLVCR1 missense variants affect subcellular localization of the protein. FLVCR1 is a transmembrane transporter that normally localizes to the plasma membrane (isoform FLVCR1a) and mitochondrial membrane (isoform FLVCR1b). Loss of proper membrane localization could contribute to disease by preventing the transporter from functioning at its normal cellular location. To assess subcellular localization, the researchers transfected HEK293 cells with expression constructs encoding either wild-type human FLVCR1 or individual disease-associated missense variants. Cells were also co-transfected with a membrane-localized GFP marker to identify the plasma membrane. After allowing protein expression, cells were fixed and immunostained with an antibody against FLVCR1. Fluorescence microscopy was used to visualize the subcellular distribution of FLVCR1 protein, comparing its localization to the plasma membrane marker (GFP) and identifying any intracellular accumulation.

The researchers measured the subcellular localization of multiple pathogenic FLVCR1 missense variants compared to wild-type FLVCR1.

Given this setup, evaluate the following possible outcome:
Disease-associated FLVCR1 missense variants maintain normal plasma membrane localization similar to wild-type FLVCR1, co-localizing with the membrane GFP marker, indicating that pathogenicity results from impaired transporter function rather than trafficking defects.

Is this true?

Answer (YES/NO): YES